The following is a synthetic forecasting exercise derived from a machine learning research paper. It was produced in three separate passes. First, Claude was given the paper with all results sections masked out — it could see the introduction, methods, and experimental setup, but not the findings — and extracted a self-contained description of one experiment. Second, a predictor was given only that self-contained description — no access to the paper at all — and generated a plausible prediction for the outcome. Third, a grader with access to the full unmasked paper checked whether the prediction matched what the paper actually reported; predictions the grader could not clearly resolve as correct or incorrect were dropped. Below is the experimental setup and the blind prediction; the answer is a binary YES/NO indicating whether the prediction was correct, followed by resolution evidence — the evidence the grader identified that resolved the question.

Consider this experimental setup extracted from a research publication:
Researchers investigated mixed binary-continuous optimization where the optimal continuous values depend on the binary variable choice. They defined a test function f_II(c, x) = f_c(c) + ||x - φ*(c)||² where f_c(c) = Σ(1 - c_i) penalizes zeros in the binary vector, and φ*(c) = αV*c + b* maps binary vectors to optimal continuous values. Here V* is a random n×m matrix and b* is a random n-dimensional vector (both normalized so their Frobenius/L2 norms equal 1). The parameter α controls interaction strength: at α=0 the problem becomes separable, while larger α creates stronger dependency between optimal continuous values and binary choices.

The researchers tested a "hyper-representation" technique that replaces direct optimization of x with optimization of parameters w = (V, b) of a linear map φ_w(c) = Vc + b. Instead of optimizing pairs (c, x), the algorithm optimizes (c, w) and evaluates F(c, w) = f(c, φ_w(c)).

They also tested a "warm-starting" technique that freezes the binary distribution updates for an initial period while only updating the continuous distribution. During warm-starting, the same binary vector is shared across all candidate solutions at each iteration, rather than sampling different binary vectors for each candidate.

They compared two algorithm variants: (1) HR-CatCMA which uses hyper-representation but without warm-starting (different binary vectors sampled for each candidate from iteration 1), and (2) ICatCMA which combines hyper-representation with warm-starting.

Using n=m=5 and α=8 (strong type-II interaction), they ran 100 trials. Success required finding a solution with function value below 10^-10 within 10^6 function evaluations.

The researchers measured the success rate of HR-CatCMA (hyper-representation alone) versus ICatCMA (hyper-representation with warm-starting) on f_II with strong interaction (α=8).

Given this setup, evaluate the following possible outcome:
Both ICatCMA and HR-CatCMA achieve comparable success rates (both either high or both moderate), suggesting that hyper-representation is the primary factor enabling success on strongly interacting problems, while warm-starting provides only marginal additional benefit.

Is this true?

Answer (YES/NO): NO